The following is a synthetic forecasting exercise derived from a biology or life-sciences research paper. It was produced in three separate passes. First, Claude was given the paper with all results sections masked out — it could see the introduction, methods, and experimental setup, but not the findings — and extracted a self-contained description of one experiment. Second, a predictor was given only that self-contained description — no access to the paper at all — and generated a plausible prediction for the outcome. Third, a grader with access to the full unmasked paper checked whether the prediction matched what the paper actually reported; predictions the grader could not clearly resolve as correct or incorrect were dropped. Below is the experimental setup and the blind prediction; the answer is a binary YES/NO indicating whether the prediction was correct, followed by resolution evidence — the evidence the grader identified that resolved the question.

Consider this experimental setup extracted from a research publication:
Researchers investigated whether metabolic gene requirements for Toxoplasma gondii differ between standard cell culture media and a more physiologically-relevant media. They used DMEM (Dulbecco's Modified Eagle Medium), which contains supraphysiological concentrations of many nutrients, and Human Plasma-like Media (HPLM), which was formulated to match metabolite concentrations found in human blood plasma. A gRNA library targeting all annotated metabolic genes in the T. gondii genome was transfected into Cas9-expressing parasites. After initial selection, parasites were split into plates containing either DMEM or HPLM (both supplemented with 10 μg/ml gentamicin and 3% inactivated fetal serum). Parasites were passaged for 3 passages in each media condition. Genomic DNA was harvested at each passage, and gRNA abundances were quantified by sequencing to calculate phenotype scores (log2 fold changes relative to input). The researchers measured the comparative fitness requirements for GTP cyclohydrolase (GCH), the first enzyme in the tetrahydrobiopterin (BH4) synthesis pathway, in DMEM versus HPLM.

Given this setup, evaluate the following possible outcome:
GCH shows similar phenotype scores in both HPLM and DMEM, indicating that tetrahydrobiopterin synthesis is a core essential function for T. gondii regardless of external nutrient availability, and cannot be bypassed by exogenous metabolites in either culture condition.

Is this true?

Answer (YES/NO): NO